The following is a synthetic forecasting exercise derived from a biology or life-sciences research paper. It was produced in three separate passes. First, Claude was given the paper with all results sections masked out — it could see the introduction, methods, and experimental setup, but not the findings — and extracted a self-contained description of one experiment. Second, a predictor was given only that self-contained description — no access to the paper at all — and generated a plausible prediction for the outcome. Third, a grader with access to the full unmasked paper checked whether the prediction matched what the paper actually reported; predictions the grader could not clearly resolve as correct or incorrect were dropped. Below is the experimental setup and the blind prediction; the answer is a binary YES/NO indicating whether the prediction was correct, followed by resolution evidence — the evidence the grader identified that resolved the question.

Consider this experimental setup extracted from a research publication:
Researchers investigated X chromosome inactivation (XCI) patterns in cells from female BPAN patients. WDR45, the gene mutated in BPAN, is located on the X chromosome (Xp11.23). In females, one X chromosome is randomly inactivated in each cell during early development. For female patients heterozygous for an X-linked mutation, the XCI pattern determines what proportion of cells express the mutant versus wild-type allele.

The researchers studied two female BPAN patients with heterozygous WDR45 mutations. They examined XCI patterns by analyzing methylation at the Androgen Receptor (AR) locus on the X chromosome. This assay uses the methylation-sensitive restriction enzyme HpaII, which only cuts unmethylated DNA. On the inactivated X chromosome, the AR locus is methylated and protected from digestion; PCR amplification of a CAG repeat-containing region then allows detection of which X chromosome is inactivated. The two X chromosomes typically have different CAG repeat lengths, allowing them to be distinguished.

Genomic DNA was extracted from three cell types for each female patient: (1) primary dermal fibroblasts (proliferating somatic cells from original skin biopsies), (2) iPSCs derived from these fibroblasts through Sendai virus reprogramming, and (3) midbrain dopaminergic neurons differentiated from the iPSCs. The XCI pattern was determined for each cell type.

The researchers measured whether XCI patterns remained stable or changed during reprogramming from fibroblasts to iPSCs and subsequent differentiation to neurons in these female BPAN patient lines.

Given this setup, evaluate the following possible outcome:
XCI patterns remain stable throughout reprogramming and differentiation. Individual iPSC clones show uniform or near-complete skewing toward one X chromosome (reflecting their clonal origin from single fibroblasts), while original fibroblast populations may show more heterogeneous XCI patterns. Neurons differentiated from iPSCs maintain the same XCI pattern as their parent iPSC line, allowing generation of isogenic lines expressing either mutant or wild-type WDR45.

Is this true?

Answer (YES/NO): NO